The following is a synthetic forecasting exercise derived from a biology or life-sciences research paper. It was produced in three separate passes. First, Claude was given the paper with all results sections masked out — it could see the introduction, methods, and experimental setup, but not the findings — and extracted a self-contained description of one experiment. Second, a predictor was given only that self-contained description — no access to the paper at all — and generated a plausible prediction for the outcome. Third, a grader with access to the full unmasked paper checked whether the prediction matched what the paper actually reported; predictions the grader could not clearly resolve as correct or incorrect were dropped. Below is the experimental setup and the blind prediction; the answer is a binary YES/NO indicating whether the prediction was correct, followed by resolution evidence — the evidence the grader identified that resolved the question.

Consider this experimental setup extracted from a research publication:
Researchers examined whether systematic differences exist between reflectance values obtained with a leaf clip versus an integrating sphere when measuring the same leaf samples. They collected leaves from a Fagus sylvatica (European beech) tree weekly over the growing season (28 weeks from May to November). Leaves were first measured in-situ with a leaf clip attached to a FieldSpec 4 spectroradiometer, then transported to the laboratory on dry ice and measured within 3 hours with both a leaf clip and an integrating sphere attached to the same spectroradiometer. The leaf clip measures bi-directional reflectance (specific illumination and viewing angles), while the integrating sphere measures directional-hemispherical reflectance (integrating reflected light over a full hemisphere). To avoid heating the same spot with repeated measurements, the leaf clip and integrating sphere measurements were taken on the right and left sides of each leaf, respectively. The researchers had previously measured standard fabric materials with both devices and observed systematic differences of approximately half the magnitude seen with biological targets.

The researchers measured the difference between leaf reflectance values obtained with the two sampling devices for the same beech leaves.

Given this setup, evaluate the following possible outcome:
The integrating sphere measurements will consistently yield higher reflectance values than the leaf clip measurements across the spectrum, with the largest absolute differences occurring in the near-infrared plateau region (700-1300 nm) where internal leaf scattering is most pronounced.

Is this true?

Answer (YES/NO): NO